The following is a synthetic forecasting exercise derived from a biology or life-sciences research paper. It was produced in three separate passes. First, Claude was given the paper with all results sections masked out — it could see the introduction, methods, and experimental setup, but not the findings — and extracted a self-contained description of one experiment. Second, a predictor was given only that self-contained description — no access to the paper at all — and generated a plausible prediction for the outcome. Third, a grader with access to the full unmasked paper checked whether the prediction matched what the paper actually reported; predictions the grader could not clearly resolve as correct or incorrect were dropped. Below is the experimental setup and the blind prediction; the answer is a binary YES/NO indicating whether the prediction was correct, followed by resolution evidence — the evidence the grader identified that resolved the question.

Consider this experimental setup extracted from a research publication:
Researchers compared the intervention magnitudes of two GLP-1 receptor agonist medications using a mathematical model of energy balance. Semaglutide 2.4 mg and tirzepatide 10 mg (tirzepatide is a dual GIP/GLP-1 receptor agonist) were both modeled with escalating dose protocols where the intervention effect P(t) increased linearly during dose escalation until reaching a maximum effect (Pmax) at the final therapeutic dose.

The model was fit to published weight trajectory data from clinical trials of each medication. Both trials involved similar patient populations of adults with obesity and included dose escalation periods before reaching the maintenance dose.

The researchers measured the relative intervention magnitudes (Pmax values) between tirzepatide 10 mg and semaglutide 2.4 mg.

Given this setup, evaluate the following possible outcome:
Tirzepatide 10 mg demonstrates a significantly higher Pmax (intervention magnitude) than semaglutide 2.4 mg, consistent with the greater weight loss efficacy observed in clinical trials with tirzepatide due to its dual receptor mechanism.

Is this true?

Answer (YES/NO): NO